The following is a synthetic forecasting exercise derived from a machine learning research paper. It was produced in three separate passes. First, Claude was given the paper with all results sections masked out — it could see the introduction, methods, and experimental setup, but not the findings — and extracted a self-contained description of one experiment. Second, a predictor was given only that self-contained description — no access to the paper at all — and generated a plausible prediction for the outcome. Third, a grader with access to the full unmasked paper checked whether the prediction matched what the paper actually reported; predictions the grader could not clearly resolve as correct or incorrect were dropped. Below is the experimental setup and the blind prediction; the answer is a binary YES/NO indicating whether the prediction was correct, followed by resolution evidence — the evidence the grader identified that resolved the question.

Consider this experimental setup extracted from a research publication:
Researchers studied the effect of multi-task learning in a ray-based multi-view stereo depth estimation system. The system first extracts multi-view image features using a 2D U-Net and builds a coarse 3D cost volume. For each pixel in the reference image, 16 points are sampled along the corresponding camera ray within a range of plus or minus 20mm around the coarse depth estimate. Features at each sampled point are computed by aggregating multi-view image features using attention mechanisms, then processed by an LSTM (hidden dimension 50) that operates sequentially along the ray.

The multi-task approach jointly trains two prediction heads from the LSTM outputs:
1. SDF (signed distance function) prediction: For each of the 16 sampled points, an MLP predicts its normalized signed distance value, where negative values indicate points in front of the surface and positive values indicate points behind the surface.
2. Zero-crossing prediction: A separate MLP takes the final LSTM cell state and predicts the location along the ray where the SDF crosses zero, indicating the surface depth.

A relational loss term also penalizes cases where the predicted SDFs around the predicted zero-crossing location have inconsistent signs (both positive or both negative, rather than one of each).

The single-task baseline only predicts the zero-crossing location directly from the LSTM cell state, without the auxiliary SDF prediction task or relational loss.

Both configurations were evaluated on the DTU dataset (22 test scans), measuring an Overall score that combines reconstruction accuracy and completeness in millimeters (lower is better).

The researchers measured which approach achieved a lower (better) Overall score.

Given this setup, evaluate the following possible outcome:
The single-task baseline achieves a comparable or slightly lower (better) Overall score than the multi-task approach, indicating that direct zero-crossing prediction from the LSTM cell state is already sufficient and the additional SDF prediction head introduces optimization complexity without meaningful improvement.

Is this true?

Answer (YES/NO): NO